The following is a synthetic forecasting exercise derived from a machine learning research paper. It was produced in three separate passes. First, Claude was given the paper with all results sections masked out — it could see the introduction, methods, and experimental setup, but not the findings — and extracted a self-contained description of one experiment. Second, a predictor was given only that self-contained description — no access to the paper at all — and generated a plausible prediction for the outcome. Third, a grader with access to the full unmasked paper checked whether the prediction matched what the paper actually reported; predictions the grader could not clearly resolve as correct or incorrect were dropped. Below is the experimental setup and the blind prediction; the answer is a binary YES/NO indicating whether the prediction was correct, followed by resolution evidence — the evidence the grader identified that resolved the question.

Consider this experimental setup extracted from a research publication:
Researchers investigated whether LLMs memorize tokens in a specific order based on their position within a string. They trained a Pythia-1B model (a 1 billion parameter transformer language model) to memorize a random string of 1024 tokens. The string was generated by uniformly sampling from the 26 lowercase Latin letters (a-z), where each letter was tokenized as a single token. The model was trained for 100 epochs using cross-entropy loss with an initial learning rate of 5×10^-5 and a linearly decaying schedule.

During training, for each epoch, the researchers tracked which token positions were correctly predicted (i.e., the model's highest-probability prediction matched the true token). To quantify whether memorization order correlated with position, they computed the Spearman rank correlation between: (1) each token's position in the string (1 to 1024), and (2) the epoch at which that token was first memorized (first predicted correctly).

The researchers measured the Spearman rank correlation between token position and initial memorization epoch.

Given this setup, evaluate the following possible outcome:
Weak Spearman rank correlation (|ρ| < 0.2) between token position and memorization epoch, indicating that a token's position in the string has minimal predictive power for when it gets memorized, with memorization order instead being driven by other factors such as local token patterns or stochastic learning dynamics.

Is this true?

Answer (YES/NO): YES